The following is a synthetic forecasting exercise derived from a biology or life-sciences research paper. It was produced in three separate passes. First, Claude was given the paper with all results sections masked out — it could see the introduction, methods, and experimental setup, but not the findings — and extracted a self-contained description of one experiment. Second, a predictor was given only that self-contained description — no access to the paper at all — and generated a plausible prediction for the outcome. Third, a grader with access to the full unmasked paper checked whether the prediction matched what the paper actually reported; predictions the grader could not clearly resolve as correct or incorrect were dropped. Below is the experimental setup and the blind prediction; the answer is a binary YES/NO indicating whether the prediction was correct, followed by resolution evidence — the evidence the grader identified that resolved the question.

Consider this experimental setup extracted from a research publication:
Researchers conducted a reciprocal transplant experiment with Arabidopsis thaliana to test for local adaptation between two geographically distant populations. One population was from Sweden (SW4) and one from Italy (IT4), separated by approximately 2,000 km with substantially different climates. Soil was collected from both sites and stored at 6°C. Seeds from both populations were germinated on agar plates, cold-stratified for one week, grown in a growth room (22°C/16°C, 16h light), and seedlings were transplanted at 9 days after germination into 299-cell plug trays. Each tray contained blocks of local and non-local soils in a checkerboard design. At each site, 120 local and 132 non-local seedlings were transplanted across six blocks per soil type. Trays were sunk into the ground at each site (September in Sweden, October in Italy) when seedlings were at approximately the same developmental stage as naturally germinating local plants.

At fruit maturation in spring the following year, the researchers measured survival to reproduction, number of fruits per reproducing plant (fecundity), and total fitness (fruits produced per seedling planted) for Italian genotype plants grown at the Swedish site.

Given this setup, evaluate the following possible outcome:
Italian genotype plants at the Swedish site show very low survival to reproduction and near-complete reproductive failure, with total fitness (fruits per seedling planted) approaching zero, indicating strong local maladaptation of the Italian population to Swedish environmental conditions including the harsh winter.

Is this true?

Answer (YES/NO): NO